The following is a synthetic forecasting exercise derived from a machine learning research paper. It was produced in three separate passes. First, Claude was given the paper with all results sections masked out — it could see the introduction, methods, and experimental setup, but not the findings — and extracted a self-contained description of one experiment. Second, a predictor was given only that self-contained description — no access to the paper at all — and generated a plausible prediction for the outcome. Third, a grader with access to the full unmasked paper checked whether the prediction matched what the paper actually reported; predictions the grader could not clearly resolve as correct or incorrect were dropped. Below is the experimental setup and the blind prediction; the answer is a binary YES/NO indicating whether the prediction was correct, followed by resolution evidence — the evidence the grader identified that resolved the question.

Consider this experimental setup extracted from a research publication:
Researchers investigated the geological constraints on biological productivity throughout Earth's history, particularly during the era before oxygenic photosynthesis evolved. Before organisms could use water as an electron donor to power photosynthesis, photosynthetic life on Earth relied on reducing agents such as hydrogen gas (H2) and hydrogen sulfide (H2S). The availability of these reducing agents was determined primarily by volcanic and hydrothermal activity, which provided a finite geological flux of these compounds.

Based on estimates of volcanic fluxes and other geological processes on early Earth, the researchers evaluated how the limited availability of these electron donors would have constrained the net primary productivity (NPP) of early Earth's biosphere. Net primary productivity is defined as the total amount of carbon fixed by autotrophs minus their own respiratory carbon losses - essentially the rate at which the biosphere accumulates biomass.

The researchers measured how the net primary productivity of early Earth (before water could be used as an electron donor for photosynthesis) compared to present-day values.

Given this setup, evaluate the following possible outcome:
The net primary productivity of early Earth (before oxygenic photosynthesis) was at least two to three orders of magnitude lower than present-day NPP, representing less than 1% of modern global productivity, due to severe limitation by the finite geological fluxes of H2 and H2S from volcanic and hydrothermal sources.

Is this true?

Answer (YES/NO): YES